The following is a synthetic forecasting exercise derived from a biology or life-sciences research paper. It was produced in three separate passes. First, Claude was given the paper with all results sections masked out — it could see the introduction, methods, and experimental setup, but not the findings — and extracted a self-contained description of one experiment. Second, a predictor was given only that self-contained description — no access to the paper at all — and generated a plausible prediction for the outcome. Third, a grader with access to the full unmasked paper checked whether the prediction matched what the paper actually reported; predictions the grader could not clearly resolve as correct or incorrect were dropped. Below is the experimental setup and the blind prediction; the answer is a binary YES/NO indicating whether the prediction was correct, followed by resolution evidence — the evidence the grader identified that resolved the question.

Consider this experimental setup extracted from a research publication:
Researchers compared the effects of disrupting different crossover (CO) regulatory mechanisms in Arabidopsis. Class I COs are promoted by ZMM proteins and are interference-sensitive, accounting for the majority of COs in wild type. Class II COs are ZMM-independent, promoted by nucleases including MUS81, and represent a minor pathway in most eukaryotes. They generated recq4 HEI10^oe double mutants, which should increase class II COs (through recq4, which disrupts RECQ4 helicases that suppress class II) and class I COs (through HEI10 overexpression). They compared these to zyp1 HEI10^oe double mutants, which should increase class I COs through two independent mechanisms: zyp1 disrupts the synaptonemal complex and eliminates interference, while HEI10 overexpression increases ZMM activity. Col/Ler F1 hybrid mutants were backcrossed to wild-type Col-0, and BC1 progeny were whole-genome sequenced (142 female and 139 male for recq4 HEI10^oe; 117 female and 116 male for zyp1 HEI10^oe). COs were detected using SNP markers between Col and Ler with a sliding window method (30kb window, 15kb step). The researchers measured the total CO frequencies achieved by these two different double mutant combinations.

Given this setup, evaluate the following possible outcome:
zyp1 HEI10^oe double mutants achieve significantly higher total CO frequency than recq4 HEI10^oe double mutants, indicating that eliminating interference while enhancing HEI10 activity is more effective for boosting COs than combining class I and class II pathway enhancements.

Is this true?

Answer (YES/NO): NO